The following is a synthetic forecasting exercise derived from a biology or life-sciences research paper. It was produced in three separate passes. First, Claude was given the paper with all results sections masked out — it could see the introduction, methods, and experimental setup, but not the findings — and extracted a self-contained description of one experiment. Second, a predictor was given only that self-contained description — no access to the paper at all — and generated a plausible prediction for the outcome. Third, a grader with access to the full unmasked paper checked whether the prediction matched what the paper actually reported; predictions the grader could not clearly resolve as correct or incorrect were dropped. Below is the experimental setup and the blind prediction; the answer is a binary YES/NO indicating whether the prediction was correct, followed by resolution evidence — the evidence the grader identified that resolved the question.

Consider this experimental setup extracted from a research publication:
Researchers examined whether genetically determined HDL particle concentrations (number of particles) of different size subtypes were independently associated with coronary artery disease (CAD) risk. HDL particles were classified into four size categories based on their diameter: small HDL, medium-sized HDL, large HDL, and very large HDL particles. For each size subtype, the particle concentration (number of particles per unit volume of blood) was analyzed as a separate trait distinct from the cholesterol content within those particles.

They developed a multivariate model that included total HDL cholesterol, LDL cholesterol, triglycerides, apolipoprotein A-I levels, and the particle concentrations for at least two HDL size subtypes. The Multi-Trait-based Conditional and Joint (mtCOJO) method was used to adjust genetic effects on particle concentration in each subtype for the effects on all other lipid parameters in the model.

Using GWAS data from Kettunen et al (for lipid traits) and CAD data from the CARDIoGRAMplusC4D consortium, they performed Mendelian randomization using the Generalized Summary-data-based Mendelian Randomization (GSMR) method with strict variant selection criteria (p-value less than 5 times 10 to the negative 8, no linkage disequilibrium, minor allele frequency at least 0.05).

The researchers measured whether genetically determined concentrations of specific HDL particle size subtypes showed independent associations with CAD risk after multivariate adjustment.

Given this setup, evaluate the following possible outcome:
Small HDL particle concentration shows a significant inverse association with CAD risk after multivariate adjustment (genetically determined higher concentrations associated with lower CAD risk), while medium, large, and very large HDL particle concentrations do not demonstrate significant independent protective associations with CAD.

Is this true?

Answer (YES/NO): NO